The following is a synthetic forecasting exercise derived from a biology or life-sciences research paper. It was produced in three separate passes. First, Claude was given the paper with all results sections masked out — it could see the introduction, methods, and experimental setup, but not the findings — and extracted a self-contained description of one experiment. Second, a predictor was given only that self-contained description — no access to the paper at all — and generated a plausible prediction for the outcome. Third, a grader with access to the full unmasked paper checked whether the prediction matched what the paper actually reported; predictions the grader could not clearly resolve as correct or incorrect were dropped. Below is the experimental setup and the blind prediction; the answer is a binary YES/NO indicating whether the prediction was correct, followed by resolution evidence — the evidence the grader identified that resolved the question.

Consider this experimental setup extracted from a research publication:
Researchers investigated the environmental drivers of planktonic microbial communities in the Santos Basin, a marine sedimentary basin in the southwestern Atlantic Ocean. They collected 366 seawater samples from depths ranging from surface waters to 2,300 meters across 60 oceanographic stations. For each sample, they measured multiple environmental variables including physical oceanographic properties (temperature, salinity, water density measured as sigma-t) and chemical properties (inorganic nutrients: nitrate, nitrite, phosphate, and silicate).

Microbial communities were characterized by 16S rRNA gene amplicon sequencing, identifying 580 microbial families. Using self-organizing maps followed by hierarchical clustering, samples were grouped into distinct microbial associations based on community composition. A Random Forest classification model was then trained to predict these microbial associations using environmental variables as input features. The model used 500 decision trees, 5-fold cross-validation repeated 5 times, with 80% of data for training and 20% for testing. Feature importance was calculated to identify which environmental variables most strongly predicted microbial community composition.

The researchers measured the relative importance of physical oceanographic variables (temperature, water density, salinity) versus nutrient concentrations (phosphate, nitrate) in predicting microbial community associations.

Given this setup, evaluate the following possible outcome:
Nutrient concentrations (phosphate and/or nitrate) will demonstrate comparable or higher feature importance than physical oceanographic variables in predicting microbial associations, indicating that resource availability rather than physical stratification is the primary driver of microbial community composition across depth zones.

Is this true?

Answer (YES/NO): NO